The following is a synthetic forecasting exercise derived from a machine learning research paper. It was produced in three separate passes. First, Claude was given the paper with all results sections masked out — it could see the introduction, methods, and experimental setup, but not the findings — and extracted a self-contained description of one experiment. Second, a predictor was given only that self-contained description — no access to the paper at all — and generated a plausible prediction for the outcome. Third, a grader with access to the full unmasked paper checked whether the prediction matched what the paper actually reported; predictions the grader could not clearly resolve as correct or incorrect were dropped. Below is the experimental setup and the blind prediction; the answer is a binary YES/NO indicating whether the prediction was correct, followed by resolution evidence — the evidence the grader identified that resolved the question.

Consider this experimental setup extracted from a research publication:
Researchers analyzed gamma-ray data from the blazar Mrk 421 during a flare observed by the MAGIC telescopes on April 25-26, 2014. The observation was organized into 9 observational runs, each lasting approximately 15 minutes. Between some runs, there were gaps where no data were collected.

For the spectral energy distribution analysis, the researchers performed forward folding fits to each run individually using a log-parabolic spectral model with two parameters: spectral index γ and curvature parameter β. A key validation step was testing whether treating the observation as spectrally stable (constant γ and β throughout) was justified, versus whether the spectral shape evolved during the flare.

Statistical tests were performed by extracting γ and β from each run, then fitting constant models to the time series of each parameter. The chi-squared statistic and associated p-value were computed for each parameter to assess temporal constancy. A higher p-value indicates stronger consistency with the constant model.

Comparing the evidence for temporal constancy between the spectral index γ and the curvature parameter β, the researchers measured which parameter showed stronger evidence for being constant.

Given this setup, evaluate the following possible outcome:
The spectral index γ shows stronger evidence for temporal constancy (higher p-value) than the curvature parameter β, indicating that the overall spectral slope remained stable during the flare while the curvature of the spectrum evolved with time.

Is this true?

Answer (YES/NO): NO